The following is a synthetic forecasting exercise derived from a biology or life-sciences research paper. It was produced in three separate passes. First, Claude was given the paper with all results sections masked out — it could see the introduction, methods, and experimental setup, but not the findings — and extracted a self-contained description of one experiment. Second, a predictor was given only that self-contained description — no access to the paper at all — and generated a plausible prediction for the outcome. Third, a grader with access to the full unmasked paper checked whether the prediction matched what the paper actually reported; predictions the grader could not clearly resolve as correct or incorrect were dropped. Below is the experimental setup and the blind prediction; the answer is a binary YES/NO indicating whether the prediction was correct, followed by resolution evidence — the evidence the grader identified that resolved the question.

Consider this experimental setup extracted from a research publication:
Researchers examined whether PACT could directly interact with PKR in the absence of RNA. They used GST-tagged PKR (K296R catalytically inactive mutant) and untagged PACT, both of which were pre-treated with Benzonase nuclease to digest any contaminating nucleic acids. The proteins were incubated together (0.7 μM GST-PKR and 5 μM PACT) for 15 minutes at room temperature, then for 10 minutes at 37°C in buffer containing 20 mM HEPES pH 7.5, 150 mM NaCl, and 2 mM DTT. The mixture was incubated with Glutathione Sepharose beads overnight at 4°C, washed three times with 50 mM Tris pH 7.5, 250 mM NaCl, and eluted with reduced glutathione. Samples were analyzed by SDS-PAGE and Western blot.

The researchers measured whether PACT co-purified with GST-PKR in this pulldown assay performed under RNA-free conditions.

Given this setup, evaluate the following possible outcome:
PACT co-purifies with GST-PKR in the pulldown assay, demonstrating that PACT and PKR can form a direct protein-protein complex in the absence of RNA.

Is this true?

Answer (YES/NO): YES